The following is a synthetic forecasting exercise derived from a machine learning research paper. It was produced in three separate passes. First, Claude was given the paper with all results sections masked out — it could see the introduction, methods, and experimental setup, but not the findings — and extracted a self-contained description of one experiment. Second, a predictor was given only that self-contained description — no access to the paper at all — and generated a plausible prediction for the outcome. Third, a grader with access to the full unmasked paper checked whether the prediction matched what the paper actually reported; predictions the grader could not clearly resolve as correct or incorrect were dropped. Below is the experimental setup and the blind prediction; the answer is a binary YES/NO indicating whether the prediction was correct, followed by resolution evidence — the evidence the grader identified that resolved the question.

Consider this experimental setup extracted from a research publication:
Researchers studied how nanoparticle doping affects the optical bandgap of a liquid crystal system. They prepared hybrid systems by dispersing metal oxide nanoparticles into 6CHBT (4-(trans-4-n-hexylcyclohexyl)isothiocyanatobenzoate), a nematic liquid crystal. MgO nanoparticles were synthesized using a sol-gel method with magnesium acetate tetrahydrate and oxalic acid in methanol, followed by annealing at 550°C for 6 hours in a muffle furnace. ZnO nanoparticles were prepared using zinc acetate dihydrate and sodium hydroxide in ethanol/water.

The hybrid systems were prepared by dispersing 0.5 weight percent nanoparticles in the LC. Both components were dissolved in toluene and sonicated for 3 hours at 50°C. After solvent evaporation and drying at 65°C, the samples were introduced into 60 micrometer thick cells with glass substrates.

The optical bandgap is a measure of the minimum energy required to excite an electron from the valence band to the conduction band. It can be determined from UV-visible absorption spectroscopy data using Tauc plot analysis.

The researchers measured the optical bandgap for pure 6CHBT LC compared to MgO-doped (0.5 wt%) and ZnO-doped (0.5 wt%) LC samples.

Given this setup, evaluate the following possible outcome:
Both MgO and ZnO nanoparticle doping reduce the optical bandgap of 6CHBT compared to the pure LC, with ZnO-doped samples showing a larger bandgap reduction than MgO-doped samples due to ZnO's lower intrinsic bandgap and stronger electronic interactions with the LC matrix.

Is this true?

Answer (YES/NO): NO